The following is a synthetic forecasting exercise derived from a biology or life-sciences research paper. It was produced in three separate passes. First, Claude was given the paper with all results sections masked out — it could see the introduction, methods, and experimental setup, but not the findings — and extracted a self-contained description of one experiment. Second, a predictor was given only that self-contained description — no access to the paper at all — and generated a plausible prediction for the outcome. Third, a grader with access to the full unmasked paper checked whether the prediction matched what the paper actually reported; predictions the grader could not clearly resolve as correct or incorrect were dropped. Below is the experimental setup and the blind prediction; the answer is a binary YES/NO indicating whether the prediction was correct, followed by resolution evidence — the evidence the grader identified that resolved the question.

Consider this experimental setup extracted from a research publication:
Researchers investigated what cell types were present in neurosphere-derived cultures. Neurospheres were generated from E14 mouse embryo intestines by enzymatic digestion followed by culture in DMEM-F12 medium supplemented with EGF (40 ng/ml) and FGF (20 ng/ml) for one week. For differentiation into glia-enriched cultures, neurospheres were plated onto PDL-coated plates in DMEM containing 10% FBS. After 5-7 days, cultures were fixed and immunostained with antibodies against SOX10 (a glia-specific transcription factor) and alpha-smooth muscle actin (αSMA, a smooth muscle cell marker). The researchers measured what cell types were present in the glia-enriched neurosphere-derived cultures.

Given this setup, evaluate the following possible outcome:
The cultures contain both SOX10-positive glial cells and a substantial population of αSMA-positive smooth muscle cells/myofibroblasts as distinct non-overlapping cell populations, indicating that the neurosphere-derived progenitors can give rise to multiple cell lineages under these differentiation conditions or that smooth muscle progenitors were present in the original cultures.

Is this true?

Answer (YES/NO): YES